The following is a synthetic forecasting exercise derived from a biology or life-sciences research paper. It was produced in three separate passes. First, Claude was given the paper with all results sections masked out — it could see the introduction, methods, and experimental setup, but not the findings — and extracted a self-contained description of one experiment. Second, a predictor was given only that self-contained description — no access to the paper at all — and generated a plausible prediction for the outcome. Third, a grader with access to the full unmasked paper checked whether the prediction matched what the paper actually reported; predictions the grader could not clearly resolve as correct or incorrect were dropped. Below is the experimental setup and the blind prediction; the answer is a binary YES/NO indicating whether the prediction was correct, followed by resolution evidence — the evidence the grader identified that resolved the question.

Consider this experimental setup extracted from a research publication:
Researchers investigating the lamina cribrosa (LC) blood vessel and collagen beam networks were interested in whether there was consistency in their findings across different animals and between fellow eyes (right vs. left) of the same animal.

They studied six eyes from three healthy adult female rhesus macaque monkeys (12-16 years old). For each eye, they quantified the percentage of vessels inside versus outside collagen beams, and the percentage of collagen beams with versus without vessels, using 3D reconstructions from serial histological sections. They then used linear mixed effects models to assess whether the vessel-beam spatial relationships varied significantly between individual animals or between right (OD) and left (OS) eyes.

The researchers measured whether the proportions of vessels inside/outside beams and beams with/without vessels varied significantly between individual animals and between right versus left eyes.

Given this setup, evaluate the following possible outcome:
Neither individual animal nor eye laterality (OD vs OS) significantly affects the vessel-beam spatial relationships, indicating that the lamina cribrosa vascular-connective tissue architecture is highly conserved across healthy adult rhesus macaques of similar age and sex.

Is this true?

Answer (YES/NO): NO